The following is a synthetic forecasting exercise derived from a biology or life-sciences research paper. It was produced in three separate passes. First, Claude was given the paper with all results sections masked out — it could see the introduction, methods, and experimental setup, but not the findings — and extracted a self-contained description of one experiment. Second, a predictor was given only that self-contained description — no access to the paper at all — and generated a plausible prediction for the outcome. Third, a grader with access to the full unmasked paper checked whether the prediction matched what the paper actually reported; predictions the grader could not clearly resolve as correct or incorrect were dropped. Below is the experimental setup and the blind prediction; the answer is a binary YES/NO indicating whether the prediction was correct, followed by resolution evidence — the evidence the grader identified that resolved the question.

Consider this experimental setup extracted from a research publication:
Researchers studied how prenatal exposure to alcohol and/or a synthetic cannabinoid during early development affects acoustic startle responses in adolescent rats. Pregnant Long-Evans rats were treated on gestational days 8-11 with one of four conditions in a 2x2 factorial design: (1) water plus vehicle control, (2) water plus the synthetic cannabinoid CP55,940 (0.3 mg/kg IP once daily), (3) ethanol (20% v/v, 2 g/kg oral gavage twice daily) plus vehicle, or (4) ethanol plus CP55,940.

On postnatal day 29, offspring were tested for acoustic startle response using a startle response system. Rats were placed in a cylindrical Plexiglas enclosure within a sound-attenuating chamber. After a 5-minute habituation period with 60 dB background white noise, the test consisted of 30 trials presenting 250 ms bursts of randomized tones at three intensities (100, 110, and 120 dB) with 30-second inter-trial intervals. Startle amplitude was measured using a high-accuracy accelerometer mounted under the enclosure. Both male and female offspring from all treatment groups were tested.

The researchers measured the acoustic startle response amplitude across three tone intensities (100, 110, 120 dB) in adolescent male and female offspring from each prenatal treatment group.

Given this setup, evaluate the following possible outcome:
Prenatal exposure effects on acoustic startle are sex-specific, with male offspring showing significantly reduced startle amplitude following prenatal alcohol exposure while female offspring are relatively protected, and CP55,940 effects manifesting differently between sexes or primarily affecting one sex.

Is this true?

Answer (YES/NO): NO